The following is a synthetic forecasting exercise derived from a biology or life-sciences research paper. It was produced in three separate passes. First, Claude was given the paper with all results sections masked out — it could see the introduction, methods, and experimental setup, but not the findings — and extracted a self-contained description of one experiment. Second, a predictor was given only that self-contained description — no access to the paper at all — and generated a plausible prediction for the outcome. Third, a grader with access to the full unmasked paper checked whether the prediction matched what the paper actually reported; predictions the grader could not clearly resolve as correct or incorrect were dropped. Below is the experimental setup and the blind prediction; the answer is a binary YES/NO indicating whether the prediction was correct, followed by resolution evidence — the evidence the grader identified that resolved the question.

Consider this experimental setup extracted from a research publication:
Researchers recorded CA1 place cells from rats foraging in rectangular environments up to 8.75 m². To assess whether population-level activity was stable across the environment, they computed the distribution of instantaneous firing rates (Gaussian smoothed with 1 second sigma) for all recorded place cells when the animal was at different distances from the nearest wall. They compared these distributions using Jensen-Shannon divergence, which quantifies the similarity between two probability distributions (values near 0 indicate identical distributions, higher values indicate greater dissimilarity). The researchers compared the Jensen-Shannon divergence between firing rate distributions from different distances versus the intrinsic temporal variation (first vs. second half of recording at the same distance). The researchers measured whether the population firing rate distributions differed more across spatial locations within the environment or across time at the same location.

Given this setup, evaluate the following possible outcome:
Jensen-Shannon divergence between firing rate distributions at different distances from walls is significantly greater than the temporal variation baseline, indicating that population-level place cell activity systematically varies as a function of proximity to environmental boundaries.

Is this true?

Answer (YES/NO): NO